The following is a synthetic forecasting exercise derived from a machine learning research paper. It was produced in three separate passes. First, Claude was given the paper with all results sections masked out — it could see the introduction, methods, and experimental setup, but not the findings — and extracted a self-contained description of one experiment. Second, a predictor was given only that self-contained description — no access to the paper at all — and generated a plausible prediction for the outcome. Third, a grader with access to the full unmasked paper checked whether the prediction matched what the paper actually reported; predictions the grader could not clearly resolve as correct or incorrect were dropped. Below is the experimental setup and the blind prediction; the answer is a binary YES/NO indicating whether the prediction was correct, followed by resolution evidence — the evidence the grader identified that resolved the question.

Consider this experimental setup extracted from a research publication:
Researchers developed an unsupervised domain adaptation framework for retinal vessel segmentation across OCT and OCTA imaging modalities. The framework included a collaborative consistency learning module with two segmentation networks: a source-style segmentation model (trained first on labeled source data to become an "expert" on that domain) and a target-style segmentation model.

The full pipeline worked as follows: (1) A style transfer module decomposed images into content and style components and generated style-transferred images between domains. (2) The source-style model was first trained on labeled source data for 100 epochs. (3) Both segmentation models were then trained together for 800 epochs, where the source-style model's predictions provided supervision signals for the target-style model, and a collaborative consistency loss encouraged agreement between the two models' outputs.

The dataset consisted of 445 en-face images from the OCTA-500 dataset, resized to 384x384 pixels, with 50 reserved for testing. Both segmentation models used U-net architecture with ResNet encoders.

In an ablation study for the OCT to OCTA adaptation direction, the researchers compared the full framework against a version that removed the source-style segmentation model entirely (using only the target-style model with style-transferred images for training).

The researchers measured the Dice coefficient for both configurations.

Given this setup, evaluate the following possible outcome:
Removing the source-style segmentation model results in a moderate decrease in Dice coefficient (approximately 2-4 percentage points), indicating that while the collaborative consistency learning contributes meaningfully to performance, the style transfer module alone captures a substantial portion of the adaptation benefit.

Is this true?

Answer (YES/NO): NO